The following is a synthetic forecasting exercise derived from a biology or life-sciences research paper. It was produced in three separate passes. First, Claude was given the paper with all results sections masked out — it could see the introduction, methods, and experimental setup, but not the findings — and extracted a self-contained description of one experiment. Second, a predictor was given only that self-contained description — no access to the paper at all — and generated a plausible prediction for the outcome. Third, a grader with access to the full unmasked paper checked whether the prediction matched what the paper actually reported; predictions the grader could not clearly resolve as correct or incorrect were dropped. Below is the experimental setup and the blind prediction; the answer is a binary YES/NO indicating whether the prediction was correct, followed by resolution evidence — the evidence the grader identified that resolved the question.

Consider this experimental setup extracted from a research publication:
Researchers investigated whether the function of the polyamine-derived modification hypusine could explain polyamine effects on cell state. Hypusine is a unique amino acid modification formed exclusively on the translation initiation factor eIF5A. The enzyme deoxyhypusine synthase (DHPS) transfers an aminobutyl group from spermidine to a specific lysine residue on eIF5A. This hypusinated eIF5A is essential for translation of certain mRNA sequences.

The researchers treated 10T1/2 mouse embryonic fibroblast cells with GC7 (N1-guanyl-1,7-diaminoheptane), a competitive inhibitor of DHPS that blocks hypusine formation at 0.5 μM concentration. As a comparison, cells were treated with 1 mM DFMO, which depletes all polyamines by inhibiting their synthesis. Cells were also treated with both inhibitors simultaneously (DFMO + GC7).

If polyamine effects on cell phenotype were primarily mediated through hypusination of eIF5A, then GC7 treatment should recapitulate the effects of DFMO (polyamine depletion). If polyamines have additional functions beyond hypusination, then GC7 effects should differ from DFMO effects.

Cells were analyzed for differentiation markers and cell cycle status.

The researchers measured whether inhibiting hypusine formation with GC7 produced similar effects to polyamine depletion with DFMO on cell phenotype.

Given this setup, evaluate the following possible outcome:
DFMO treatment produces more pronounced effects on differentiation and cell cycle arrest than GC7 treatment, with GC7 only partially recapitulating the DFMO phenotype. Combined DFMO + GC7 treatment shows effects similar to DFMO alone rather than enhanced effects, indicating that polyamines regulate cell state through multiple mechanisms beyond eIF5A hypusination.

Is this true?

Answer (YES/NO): NO